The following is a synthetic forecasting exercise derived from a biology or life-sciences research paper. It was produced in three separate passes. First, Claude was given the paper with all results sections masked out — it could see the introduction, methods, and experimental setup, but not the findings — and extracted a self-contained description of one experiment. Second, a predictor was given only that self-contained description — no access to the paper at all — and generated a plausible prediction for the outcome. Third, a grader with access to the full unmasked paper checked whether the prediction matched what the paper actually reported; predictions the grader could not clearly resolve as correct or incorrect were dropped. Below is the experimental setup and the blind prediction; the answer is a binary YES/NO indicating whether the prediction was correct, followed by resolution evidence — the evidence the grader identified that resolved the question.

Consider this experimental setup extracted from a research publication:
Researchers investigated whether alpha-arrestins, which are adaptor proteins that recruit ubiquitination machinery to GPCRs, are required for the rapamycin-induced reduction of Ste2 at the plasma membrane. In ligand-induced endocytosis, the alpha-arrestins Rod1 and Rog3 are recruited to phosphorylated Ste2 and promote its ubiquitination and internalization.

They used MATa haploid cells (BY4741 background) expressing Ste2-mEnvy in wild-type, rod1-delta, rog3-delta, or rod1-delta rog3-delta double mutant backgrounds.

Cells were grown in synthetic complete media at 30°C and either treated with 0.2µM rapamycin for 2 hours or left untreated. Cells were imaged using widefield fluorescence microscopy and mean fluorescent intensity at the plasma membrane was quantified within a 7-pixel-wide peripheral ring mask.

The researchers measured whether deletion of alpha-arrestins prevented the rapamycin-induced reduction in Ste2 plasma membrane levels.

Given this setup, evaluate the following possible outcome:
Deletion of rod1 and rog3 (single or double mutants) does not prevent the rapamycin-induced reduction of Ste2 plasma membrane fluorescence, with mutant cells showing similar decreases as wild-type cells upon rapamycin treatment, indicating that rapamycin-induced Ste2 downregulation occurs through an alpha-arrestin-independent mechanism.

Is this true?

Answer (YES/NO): NO